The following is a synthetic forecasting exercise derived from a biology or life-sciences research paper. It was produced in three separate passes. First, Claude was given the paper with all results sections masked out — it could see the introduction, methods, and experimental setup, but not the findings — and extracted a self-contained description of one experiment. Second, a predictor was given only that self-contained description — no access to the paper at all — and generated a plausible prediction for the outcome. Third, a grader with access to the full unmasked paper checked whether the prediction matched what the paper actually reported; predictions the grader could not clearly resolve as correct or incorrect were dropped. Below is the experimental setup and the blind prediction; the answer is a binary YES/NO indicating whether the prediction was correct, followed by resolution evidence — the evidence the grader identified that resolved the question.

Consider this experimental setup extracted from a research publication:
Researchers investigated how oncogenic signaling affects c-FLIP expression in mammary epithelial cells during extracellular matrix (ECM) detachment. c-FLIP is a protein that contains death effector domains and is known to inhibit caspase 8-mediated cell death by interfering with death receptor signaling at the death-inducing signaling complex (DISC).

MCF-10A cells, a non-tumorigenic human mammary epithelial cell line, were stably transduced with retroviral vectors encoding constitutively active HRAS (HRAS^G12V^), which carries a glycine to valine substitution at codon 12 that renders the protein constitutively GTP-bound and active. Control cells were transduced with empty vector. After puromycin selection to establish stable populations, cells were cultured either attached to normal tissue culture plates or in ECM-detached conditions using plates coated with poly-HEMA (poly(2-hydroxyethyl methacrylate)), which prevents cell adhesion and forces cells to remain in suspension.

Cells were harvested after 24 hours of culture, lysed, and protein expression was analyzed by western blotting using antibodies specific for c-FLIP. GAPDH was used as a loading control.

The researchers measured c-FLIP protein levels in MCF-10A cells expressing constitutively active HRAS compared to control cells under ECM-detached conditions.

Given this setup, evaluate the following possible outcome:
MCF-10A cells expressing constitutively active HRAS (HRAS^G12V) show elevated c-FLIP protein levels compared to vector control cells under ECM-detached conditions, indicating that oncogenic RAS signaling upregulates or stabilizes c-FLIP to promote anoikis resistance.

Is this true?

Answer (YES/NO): NO